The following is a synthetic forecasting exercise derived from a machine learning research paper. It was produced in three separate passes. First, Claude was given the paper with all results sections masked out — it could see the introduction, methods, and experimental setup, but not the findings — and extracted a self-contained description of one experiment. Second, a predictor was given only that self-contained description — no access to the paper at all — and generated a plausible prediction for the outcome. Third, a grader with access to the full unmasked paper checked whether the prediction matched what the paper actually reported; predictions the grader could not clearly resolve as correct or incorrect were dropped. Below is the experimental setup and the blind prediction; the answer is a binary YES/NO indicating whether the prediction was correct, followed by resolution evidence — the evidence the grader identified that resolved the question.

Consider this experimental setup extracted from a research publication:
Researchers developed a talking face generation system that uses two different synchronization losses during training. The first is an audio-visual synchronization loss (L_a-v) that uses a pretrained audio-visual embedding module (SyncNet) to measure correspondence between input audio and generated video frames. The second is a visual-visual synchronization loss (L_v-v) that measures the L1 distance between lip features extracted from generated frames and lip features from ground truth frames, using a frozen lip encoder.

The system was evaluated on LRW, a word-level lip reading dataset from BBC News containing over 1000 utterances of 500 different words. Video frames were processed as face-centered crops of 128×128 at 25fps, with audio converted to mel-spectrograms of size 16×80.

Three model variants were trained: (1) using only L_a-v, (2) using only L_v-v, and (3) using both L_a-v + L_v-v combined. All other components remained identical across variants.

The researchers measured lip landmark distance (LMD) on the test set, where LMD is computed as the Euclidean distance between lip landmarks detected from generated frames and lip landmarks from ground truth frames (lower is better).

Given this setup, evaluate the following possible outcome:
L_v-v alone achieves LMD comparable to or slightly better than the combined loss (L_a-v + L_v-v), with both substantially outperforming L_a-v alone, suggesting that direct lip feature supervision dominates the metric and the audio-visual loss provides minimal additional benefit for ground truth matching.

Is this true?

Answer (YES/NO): NO